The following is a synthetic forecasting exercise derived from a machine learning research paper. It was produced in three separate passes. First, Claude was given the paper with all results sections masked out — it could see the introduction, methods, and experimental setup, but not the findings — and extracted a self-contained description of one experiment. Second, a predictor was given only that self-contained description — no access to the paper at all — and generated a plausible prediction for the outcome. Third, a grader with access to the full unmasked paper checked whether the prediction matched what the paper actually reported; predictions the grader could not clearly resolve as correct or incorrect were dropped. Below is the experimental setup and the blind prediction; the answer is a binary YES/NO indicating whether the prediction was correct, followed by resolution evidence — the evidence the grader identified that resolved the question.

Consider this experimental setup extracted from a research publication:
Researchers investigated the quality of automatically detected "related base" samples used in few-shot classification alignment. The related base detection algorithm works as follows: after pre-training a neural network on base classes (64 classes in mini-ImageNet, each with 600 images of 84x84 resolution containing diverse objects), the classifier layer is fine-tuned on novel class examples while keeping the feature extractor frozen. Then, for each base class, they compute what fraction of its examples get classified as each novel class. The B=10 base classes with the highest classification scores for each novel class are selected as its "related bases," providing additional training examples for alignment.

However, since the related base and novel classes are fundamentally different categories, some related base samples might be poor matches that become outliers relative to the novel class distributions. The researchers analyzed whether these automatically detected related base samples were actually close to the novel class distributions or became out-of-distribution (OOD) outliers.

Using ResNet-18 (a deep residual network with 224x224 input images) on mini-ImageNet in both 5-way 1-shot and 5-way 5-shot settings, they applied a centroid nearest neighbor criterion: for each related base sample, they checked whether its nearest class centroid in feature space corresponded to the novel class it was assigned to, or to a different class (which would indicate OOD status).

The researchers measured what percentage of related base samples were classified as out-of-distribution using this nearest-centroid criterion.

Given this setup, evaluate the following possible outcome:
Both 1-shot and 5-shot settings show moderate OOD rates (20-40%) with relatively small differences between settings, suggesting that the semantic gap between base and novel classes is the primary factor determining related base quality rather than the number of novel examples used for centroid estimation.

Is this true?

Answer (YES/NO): NO